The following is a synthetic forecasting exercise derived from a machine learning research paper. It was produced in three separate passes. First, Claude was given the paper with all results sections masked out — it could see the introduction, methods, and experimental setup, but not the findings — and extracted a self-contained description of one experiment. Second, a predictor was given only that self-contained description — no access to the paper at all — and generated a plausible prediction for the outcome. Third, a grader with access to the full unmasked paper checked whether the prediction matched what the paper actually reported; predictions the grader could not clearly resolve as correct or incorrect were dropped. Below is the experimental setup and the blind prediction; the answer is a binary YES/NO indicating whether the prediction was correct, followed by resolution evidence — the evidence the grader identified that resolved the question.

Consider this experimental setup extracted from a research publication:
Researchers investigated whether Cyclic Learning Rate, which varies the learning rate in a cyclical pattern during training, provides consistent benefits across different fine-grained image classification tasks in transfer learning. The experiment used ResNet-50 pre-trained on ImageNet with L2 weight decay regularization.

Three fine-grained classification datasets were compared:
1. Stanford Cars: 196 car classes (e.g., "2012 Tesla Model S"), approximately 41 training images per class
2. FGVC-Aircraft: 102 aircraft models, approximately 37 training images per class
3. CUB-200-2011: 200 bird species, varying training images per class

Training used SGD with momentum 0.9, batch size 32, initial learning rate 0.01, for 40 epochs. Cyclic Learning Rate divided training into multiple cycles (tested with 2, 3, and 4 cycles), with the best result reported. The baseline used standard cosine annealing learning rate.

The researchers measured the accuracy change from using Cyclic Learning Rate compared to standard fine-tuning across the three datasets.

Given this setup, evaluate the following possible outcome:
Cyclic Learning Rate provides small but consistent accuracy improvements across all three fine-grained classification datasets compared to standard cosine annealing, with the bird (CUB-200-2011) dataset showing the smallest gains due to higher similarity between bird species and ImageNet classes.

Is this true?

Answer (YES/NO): NO